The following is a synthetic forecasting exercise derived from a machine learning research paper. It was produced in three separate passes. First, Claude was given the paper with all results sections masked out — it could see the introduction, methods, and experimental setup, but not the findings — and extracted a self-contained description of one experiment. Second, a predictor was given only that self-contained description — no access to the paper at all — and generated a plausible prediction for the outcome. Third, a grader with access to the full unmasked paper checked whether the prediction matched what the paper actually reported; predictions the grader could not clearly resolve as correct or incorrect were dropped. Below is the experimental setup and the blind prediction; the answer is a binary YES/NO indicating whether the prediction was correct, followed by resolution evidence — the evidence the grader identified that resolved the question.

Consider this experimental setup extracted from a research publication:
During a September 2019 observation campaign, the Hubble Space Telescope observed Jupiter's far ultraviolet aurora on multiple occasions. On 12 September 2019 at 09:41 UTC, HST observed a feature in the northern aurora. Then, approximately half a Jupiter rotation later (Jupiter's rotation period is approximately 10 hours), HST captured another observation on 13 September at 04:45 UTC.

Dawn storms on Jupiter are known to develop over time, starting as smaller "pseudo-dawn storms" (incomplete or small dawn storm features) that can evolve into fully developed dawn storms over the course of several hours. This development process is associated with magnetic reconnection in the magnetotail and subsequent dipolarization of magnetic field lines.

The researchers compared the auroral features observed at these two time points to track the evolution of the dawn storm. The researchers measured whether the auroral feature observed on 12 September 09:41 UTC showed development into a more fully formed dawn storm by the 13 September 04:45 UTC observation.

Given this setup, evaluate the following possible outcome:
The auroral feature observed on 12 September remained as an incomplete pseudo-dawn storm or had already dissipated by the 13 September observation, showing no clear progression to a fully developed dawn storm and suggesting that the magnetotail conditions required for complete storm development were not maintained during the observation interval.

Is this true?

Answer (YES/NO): NO